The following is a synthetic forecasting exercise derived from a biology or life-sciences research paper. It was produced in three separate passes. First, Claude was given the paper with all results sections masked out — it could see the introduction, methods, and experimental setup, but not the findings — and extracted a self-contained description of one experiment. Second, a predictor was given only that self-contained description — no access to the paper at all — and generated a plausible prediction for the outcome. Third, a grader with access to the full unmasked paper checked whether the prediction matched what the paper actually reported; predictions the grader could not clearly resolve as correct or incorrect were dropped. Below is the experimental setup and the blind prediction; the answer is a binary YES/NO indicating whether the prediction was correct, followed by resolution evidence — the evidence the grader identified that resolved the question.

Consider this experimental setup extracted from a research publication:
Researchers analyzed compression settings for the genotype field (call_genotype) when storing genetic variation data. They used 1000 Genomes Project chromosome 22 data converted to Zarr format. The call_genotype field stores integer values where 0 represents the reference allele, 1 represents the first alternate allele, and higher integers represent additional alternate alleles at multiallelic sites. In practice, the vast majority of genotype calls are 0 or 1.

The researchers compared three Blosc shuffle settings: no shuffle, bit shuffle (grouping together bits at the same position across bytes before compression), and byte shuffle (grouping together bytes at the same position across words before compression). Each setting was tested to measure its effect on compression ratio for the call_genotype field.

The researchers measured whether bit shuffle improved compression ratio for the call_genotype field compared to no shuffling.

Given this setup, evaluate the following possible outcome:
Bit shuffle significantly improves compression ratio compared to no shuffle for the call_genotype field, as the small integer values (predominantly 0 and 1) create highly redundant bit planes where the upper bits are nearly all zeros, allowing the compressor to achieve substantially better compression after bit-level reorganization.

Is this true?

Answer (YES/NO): YES